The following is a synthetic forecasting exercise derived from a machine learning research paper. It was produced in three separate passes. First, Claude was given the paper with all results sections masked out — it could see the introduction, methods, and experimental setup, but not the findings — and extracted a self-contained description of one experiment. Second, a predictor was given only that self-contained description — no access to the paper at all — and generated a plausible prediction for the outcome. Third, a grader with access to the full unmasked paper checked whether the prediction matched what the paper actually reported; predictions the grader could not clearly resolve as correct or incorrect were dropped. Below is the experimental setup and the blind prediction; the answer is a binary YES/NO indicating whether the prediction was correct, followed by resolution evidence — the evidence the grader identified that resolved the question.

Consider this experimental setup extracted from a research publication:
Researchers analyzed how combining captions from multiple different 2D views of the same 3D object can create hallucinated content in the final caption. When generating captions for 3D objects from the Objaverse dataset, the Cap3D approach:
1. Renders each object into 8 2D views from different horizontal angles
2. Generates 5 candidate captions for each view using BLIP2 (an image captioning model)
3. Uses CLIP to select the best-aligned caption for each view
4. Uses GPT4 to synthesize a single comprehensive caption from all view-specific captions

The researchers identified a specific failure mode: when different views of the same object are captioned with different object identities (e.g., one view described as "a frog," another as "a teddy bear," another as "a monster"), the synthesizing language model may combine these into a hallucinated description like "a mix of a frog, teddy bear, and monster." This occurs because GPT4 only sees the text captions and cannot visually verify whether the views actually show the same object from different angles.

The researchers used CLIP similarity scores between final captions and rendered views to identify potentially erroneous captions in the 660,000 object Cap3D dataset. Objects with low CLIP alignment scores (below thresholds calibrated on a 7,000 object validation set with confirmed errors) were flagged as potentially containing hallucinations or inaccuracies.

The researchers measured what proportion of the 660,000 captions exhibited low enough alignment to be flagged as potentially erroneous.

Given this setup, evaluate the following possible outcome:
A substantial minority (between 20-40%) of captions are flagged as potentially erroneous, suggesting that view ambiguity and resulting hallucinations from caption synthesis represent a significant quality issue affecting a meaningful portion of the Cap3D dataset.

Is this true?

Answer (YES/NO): YES